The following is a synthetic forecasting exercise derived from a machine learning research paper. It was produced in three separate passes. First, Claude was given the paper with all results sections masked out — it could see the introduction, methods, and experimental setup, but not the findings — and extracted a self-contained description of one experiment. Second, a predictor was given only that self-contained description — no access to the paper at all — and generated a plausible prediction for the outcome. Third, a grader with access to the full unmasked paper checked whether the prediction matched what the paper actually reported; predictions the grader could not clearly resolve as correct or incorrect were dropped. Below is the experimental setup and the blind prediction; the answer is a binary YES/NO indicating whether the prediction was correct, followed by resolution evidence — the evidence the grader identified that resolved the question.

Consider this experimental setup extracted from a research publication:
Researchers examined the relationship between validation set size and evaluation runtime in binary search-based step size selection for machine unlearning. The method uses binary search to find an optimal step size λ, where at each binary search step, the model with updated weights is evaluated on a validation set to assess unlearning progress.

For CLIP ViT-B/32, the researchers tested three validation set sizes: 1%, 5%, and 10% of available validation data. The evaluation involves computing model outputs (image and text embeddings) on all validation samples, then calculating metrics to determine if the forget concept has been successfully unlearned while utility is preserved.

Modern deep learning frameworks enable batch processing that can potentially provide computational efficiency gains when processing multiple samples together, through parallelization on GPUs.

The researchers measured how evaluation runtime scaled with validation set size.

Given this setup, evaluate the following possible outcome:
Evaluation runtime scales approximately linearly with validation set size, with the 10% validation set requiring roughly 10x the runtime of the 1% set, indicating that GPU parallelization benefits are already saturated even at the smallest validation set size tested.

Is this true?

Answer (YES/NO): NO